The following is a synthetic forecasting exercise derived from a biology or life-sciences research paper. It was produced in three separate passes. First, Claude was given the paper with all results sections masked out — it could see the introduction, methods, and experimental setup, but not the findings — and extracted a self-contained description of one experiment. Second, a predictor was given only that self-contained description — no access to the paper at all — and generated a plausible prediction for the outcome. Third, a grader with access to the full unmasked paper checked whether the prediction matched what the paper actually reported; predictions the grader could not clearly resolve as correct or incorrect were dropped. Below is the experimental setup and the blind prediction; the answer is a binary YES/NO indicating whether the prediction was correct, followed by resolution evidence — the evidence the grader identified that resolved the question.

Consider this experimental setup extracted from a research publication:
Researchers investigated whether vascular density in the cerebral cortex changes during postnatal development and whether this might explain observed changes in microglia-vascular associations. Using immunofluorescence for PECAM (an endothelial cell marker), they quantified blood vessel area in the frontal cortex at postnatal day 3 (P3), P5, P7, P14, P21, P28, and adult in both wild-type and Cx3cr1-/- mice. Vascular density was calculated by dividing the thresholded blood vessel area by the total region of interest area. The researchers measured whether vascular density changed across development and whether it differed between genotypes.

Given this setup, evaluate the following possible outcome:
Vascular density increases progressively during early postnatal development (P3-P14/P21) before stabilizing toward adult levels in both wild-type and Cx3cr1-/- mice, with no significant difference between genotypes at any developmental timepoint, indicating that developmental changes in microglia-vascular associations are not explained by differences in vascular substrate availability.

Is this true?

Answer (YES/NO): NO